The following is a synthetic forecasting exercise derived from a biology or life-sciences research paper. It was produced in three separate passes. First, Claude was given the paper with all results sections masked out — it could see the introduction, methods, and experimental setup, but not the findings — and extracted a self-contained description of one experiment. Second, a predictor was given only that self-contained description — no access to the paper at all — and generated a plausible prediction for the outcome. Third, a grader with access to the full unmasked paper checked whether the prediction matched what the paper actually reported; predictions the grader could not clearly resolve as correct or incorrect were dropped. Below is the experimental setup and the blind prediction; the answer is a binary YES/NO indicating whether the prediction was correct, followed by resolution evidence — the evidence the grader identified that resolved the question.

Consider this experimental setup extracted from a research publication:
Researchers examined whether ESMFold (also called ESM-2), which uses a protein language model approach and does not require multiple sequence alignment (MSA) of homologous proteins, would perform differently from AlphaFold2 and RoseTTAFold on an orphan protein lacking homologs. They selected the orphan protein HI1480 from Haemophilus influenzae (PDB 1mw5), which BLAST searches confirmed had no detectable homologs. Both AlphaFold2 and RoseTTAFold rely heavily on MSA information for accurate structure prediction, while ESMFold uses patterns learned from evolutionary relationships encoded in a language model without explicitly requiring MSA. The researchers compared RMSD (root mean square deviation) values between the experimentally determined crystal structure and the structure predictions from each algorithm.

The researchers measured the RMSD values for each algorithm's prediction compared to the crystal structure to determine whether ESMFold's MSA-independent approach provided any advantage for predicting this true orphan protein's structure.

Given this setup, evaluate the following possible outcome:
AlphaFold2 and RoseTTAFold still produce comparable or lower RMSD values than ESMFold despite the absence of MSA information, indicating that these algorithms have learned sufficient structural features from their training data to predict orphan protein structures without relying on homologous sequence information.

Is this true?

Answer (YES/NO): YES